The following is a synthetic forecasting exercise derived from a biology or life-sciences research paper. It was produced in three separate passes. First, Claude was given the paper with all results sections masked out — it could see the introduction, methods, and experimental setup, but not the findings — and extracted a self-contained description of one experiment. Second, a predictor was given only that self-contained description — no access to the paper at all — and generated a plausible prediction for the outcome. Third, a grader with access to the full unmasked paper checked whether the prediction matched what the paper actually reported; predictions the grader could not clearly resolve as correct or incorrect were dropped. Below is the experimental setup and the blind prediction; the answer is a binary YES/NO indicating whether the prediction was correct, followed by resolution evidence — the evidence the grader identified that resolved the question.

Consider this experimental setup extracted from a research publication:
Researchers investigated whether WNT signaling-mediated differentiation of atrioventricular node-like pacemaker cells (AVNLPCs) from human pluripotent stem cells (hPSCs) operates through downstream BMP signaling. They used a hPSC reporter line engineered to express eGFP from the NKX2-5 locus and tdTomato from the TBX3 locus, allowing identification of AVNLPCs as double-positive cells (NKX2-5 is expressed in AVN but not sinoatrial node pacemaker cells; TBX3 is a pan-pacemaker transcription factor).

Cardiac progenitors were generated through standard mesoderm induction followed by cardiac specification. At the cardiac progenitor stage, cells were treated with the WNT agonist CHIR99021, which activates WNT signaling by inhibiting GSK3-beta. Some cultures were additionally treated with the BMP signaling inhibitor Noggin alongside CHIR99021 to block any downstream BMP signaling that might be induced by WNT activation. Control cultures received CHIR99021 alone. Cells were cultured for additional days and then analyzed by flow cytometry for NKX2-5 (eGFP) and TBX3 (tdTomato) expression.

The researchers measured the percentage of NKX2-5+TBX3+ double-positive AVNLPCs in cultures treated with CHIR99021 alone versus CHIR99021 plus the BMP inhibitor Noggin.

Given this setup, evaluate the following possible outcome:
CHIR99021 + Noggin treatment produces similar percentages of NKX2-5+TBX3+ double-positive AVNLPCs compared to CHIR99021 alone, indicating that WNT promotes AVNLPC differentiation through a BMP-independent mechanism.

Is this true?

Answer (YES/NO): NO